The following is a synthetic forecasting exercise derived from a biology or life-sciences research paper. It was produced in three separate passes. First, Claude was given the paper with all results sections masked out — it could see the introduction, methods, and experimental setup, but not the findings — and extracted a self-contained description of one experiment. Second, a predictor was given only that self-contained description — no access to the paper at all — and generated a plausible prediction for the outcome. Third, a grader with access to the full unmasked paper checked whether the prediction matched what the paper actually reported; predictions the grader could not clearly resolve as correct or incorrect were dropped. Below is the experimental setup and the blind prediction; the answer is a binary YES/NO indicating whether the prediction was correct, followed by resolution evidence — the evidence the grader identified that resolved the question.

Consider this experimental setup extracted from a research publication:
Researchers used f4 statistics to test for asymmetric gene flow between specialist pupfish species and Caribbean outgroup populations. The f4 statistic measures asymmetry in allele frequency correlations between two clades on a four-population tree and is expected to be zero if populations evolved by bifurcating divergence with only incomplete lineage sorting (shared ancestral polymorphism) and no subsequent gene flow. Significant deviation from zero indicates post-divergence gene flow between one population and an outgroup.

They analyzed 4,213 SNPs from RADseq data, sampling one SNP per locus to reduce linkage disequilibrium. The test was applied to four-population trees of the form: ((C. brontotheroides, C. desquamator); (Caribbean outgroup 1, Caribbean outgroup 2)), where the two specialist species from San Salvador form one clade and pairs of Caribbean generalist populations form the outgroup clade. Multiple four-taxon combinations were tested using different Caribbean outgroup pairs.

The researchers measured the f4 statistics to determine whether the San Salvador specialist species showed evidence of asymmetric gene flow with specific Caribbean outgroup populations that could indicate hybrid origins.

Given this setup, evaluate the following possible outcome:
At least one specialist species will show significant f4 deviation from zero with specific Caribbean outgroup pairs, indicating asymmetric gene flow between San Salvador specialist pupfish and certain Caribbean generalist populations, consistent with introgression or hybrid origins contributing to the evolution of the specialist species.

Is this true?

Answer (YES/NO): YES